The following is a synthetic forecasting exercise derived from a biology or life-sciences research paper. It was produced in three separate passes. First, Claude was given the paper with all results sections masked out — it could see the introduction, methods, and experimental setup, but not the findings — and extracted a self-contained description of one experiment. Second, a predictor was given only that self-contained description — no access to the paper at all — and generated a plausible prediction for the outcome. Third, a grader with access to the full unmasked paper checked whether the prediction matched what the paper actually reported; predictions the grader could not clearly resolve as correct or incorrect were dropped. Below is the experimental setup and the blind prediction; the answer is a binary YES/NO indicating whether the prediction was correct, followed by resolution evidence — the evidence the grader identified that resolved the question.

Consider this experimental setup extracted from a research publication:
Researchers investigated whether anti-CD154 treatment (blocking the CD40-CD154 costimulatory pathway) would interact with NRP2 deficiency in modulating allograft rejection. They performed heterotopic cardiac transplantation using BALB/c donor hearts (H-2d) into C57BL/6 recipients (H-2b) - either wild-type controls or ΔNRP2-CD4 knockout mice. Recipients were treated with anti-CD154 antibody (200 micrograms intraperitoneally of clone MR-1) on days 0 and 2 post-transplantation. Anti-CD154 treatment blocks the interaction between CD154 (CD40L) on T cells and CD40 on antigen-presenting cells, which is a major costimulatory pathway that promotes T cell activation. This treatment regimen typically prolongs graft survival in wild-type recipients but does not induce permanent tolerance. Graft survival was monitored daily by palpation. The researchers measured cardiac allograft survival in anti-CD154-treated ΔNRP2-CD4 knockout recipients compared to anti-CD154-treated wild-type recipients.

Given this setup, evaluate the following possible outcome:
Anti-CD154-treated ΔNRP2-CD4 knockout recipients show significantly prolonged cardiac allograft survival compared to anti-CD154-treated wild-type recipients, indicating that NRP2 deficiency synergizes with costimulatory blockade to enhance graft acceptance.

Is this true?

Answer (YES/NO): NO